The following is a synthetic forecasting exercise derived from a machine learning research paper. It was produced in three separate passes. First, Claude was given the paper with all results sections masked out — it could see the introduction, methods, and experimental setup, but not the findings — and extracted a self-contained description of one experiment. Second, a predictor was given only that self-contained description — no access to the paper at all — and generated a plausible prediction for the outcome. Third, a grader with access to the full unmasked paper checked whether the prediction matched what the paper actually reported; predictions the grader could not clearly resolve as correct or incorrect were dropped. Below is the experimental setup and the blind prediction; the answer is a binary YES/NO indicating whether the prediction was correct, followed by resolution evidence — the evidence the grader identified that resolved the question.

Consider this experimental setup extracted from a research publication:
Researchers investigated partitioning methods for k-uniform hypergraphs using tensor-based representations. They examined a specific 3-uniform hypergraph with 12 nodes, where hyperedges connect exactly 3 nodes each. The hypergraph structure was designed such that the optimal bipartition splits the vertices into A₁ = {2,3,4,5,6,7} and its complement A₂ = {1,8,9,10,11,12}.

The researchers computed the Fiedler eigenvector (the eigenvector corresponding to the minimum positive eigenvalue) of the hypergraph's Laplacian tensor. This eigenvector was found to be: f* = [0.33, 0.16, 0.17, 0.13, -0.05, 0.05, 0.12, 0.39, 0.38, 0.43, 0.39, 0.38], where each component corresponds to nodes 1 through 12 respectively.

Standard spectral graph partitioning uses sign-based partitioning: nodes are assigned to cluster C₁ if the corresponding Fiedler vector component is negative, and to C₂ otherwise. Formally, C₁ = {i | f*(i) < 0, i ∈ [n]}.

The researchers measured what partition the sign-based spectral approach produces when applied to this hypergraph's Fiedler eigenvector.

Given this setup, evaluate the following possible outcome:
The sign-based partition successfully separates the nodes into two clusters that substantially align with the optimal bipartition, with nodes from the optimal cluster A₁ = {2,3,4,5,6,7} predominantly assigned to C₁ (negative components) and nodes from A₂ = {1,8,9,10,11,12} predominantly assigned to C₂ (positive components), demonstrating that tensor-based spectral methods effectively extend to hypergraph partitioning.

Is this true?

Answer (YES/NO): NO